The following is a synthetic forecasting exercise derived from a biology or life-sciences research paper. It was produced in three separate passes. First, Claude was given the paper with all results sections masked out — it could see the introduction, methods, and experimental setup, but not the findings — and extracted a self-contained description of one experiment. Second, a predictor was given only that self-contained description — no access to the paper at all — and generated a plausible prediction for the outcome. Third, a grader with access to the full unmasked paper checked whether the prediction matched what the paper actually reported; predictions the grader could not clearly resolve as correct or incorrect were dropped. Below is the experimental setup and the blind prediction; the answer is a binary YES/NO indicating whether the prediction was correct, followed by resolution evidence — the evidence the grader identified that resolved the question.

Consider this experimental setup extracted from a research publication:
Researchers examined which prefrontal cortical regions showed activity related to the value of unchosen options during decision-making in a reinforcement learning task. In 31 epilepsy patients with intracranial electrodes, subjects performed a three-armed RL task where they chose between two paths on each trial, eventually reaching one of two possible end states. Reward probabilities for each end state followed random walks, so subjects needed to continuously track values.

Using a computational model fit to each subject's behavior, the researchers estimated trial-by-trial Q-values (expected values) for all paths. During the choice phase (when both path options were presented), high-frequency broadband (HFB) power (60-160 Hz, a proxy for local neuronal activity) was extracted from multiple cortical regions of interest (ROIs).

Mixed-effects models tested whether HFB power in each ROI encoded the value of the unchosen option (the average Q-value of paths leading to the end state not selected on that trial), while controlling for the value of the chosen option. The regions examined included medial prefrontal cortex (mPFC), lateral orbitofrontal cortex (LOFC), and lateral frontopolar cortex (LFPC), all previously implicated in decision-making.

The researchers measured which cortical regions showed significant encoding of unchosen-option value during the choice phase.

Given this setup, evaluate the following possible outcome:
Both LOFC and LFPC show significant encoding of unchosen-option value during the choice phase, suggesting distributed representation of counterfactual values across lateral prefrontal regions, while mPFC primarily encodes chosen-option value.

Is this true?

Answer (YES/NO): NO